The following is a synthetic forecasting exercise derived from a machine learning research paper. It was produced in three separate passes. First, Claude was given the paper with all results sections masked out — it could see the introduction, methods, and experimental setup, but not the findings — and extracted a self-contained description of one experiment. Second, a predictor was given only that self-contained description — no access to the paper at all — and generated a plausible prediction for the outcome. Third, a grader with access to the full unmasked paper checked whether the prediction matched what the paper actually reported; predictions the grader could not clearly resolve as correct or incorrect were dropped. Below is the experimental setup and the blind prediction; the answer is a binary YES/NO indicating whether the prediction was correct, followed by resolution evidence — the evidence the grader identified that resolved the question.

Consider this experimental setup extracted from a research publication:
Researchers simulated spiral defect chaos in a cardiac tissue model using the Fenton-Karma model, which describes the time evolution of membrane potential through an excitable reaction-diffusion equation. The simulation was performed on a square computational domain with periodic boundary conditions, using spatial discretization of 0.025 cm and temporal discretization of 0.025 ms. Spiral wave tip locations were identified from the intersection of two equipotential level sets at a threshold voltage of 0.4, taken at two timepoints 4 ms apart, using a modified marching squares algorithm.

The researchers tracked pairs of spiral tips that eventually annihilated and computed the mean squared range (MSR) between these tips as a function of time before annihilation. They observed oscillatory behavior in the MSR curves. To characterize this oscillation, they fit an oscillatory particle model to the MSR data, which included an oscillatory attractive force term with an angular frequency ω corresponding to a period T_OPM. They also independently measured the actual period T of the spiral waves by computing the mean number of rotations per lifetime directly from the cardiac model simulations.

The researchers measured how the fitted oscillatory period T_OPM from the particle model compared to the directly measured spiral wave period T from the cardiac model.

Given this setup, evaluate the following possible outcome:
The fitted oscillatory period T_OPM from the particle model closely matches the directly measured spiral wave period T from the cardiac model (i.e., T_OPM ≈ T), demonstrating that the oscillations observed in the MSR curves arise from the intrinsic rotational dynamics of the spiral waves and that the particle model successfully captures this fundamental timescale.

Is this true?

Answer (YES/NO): YES